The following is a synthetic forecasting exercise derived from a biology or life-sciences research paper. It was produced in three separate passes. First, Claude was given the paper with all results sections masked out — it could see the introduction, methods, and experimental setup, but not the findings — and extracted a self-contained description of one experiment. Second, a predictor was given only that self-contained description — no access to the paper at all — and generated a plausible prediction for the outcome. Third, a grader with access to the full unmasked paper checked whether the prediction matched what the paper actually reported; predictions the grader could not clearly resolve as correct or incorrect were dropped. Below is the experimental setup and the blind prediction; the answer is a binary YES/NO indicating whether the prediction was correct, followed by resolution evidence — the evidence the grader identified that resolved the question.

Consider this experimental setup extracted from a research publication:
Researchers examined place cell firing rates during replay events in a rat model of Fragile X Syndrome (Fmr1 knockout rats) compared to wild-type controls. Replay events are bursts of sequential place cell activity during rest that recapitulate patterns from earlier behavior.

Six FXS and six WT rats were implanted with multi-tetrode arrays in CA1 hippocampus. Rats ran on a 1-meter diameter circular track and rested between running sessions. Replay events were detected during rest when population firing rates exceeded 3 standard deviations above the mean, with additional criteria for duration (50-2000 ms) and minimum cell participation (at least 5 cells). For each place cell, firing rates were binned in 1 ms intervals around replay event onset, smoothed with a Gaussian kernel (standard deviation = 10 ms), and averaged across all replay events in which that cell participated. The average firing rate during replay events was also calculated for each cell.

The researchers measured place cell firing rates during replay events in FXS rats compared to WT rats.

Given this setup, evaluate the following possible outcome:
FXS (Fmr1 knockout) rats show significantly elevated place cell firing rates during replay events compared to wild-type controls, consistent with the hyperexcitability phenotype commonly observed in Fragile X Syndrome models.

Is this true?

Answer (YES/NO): NO